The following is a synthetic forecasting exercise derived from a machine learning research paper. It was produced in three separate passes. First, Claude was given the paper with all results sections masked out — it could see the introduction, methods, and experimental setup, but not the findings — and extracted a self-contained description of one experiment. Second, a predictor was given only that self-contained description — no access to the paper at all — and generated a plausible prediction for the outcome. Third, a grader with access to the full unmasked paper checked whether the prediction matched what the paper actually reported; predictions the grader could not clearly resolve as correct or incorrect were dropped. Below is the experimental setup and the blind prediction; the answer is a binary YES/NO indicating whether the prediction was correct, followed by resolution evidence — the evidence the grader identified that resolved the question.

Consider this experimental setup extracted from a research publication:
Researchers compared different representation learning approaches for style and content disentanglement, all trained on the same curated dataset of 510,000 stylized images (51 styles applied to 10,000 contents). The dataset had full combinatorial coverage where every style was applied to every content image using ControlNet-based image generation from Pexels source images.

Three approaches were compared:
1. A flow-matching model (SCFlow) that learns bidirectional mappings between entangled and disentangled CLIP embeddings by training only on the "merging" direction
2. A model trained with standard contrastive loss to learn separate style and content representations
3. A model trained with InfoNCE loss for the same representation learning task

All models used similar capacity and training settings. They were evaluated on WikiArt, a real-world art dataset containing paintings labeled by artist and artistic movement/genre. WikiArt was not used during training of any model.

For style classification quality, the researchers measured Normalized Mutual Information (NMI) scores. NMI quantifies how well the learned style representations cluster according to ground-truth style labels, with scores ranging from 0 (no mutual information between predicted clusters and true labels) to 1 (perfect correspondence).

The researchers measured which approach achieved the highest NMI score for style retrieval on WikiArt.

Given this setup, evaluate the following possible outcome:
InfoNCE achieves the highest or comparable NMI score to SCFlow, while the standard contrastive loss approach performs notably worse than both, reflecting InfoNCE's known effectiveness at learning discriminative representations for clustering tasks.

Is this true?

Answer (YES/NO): NO